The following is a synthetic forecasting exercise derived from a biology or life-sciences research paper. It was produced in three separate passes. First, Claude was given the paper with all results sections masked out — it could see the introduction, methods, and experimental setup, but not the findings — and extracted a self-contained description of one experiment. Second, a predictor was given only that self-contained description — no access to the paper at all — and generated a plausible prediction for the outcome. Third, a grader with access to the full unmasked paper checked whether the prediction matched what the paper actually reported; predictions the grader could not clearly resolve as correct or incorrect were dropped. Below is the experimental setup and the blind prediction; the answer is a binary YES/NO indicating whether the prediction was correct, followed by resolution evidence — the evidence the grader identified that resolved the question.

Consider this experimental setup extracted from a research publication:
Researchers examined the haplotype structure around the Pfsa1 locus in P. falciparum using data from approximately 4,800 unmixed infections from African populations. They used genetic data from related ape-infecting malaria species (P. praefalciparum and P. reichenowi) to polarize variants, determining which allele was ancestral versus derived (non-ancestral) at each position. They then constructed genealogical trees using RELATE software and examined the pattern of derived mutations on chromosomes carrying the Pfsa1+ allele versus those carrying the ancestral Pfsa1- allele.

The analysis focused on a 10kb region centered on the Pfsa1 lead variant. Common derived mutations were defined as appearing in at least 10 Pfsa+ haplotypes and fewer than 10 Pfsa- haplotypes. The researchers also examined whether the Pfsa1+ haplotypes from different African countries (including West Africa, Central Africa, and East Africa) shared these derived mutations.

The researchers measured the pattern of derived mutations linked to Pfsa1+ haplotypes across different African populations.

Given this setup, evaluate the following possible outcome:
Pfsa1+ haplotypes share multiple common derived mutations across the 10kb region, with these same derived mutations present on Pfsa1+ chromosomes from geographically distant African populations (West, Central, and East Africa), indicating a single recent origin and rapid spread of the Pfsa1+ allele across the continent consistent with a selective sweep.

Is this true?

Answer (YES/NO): NO